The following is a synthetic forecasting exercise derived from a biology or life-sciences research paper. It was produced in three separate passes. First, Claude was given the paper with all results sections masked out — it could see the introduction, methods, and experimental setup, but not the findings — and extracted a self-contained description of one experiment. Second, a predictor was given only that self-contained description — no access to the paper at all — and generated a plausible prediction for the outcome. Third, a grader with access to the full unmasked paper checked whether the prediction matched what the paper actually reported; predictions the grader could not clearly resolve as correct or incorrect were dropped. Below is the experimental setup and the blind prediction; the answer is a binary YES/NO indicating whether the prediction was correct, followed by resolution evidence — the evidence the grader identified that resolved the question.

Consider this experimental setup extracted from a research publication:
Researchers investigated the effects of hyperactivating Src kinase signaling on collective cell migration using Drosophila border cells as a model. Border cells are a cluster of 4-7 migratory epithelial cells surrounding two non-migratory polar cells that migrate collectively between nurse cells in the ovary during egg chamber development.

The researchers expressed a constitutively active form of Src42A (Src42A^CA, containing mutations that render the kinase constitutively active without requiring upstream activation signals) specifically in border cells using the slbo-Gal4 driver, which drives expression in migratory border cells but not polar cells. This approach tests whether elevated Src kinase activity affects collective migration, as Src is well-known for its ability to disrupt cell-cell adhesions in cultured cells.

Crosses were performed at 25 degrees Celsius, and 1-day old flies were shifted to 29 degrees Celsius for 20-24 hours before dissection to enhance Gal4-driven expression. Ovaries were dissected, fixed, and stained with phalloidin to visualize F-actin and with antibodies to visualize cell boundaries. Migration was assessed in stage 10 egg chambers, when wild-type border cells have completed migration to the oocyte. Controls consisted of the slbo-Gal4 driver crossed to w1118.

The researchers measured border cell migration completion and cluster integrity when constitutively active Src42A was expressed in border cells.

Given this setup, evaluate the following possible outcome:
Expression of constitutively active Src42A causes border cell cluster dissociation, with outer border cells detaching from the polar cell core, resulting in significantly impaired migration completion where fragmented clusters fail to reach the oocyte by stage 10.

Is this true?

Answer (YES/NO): NO